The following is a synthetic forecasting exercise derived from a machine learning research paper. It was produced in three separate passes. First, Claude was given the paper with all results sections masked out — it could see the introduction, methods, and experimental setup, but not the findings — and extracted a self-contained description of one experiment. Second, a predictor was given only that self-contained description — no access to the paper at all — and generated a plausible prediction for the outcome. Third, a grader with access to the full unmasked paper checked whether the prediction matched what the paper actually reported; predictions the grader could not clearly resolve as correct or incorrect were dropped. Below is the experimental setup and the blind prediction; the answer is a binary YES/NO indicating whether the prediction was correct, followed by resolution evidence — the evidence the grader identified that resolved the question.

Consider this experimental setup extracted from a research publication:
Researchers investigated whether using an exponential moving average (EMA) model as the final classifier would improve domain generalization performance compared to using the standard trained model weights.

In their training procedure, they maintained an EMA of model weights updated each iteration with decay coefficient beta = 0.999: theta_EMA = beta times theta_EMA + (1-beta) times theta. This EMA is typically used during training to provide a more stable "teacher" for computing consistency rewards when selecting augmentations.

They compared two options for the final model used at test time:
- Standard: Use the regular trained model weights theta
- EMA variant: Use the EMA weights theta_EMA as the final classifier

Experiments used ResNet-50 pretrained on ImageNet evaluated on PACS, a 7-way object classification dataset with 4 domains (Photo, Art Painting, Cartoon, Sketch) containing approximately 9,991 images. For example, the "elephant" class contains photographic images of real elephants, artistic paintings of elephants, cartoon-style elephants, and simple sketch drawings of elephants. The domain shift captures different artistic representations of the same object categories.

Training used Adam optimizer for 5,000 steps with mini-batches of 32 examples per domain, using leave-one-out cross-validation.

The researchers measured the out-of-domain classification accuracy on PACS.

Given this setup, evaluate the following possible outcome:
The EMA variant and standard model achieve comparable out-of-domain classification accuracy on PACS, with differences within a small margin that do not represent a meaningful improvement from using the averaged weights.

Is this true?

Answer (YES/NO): NO